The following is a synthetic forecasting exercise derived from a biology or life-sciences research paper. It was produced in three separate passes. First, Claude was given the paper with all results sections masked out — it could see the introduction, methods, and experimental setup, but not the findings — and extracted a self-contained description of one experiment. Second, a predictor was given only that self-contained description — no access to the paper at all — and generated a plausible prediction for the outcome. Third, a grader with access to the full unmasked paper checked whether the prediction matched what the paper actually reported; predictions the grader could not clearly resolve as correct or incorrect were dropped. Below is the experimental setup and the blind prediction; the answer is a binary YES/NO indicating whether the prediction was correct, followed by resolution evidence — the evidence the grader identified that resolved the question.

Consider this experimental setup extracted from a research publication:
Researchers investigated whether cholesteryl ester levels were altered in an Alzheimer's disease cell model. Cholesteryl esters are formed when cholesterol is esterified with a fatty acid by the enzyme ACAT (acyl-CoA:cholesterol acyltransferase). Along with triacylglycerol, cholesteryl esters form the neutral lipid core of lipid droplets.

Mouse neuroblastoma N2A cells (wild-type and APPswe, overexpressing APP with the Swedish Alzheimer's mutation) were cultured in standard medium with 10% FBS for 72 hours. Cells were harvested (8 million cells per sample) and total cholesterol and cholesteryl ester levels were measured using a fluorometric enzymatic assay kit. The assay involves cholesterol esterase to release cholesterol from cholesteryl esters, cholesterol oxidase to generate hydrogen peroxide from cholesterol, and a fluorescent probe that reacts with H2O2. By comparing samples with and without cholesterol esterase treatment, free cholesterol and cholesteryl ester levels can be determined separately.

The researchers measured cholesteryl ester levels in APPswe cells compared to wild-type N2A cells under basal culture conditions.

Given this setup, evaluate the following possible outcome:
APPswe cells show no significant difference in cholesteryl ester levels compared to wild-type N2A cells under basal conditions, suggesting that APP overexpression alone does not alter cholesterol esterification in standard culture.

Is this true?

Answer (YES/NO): NO